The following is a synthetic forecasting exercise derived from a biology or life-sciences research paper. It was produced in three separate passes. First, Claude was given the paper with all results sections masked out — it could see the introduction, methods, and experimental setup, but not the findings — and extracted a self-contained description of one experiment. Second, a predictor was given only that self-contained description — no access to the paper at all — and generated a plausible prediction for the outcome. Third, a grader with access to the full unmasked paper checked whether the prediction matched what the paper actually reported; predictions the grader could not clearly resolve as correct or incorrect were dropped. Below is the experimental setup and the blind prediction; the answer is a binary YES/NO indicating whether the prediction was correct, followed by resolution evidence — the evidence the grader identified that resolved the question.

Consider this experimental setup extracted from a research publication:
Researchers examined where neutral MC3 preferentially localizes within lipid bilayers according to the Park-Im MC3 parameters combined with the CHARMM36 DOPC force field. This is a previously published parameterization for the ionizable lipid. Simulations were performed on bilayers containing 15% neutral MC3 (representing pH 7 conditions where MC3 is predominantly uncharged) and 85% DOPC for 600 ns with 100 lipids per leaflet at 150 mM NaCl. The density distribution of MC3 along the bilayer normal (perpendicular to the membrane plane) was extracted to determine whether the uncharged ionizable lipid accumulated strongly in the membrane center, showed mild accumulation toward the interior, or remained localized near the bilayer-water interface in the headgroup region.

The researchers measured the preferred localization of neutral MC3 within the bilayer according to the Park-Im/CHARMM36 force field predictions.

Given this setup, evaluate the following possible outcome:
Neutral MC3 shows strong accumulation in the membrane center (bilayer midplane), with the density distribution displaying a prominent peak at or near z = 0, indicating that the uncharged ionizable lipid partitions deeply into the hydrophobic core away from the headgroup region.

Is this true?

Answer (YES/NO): NO